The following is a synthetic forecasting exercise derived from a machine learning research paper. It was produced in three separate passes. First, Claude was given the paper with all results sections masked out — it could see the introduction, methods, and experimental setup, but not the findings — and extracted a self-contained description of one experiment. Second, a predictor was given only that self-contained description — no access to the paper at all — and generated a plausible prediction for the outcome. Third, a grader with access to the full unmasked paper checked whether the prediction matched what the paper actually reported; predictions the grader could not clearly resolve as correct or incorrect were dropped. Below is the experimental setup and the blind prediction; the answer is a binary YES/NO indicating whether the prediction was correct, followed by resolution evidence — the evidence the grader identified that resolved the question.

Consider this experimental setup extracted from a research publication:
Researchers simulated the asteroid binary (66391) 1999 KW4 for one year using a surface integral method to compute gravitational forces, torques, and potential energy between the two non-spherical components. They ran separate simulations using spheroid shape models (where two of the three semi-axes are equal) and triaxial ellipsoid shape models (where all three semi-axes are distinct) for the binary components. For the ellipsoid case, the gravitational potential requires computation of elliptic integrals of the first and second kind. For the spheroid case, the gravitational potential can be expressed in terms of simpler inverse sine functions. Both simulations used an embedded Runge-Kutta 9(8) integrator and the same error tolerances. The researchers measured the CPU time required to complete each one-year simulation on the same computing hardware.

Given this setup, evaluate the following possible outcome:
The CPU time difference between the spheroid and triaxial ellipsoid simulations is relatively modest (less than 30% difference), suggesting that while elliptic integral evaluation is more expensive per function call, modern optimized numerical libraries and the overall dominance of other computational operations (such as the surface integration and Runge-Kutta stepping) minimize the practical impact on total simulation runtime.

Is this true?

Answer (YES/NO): NO